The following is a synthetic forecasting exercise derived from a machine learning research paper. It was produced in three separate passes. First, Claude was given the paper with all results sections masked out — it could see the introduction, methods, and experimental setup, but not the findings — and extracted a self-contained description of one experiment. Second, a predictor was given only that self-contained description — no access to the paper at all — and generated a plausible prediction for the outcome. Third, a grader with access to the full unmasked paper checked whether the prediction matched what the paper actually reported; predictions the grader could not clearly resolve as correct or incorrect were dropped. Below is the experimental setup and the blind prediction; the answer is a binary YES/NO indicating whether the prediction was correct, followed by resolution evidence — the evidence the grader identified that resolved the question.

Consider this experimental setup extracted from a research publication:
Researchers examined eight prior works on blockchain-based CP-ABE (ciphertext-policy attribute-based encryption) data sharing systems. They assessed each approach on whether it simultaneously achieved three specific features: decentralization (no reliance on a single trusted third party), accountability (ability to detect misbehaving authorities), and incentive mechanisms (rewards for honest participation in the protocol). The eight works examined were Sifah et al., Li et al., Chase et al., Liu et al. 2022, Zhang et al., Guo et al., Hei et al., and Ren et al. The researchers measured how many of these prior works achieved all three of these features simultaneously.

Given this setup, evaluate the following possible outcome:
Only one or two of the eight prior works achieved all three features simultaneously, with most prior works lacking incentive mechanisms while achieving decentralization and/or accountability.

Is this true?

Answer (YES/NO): YES